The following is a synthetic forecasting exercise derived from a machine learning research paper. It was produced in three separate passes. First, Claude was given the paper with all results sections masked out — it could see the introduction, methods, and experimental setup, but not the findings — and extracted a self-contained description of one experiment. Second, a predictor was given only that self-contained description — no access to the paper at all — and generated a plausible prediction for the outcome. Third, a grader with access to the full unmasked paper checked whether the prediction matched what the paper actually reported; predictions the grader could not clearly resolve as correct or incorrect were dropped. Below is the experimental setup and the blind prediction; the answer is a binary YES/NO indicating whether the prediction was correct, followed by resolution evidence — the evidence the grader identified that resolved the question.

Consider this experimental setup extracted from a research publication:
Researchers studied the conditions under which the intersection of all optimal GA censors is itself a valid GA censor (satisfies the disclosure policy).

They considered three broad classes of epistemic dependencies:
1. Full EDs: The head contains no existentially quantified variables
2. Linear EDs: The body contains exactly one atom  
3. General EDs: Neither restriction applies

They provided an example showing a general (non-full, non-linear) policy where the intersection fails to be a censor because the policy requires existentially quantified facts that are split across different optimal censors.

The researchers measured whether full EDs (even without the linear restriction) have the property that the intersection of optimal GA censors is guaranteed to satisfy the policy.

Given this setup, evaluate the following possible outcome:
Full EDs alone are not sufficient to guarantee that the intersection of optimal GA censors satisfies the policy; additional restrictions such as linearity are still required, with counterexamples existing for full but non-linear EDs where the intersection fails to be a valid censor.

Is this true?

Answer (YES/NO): NO